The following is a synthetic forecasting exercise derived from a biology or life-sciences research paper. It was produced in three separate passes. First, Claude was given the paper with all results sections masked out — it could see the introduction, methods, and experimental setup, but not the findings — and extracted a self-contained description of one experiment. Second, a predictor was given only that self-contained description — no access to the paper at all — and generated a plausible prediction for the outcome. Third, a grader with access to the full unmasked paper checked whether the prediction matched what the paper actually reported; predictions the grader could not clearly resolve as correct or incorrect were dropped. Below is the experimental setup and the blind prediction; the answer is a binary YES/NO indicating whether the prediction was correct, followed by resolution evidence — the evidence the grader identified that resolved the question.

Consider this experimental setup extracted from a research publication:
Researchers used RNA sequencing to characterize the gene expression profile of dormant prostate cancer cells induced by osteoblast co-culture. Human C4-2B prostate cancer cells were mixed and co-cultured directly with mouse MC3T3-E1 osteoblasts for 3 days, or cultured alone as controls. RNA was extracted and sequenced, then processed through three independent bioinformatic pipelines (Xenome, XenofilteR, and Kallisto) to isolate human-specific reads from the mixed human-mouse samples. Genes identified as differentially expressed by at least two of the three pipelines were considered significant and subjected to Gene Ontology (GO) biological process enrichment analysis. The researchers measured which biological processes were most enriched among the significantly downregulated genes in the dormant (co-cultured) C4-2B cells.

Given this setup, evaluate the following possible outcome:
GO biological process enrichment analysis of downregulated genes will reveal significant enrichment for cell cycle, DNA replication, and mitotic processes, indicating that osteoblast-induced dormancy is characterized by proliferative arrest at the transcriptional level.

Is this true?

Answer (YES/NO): NO